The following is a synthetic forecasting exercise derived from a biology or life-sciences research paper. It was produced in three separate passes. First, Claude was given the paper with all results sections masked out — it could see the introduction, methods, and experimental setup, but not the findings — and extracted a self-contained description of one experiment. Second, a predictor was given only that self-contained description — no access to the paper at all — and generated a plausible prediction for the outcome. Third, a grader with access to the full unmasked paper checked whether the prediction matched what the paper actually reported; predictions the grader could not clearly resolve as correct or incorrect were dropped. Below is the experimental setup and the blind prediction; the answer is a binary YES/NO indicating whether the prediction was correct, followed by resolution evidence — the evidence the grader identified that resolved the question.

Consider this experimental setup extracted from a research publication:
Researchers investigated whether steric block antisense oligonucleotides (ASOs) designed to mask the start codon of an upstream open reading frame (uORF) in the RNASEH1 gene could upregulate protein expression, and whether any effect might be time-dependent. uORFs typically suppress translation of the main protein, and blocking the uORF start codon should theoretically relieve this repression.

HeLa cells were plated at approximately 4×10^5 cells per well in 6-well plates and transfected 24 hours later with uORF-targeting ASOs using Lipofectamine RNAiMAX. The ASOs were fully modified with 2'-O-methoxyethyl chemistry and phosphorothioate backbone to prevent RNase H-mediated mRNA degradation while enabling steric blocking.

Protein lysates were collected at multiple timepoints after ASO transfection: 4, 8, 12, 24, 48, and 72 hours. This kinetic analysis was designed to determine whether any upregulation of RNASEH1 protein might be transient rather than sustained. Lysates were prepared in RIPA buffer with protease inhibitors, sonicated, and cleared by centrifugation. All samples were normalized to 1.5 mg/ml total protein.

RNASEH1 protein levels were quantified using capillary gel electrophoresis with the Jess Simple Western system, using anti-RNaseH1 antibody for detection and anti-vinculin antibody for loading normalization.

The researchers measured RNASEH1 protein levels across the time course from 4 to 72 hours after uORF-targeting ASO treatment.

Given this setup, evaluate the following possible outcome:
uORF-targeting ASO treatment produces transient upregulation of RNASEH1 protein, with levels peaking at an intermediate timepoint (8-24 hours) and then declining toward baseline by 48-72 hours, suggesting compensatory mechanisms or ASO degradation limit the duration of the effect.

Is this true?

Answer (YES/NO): NO